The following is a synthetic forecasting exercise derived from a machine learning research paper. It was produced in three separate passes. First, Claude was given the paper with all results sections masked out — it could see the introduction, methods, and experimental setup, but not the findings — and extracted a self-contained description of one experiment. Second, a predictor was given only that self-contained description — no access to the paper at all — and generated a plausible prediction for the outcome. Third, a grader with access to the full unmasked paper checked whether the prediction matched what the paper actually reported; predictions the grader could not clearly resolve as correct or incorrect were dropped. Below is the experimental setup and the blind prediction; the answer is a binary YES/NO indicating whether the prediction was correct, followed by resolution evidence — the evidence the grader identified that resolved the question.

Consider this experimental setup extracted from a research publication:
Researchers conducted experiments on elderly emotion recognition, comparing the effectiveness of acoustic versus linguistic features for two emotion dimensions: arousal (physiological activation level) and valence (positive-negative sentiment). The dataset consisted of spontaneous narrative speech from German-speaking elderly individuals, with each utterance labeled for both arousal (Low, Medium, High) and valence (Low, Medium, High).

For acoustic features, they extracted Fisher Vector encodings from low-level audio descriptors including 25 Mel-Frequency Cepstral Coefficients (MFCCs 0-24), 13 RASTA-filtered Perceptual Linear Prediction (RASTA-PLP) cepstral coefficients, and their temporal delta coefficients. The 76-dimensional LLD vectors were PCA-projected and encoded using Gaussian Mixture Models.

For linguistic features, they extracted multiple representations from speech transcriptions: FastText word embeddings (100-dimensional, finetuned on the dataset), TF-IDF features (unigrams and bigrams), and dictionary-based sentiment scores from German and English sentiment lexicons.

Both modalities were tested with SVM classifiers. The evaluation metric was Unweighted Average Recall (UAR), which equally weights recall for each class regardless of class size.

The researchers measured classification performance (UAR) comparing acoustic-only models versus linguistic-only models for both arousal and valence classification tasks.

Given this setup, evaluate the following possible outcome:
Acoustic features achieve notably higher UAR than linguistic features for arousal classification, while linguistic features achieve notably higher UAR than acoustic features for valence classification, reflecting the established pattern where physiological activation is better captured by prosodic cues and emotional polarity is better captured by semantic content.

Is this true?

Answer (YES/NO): YES